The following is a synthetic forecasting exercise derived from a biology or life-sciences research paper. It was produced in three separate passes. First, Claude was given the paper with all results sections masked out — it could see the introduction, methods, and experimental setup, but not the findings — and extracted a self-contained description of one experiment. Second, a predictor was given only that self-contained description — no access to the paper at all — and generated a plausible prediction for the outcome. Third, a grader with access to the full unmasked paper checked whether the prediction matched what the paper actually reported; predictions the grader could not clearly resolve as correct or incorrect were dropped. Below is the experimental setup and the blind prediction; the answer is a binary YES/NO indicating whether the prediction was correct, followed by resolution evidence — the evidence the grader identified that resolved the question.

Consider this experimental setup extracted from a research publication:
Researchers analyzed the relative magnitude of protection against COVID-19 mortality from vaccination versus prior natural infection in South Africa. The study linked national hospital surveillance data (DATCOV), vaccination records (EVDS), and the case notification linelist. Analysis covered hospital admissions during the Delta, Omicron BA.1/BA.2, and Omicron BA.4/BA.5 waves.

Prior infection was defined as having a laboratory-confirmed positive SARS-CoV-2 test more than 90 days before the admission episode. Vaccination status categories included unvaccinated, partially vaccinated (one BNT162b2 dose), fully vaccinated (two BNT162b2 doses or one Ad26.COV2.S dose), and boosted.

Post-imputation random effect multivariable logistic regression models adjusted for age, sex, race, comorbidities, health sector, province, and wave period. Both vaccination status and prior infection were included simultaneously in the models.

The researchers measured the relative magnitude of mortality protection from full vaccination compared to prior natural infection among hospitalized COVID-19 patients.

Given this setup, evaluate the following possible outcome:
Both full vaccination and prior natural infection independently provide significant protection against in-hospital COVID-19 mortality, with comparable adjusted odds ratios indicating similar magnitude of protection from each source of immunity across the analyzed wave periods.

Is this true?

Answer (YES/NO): NO